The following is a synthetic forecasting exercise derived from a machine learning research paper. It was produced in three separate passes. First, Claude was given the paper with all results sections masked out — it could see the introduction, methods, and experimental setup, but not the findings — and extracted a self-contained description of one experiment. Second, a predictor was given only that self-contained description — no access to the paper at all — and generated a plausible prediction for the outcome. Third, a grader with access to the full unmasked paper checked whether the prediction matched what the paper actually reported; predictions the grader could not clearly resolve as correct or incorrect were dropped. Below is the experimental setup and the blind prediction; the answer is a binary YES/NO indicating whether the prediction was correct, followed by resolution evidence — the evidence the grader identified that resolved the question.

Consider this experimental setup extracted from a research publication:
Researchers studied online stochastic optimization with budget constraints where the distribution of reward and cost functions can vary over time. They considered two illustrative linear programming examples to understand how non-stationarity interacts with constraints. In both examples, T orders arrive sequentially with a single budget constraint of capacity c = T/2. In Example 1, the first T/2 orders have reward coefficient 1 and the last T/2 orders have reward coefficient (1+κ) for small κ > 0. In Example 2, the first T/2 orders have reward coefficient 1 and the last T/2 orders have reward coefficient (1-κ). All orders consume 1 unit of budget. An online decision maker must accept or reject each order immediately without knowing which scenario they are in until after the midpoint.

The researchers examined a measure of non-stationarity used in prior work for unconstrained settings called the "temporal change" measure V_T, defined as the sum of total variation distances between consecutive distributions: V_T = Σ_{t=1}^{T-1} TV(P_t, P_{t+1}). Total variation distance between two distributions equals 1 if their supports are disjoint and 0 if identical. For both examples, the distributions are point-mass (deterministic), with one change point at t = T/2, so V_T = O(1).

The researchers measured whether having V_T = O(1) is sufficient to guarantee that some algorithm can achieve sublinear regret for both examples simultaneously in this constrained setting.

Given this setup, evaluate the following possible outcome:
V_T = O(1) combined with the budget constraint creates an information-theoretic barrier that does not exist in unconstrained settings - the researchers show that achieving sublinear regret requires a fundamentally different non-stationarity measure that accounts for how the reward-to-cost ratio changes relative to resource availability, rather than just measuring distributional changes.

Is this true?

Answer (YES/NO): NO